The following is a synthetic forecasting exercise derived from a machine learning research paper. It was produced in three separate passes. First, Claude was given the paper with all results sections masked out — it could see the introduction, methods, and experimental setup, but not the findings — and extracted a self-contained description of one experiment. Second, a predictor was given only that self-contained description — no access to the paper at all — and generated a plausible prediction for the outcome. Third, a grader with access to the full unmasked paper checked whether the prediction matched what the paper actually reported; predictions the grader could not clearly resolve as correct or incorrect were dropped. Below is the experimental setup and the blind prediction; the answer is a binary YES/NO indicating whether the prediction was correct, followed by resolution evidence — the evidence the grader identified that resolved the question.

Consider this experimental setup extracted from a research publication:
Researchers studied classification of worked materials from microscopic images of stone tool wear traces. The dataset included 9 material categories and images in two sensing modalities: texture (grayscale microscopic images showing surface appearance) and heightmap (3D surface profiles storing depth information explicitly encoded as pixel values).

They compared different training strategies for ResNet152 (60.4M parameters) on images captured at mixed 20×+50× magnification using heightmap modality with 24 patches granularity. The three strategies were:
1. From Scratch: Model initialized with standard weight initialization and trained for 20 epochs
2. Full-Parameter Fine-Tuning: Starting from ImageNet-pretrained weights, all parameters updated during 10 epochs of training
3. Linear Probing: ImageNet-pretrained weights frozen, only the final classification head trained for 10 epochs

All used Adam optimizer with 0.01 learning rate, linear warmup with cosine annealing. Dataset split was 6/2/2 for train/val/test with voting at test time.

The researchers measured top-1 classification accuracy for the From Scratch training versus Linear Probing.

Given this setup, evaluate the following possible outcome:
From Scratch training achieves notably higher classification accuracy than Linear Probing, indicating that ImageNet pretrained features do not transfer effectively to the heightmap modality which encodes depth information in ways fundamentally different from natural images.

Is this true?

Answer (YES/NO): NO